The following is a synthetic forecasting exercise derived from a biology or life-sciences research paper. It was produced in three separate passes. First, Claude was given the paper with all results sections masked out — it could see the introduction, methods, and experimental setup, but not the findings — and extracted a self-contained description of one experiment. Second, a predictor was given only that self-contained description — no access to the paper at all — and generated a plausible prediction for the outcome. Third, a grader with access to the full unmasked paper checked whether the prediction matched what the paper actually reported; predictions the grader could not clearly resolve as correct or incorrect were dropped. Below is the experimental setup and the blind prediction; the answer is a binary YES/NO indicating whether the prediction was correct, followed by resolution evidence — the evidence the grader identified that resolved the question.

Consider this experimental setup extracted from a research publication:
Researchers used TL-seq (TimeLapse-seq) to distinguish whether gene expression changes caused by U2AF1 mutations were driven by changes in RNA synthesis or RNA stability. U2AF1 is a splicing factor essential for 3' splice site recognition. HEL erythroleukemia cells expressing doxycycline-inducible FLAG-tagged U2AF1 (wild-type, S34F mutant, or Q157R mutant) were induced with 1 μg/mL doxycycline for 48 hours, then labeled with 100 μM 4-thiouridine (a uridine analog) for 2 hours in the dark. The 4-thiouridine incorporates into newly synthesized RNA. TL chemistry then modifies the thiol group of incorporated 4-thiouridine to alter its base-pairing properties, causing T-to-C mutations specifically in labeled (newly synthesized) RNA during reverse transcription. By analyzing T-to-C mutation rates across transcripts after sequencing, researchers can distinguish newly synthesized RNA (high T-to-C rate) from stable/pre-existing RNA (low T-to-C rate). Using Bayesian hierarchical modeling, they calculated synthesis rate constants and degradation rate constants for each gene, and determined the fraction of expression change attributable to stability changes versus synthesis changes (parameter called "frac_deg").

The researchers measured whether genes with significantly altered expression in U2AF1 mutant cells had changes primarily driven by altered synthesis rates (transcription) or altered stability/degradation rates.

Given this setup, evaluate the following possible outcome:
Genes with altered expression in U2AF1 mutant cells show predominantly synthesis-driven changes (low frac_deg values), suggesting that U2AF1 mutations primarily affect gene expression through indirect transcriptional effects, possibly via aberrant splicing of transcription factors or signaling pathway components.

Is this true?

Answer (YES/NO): NO